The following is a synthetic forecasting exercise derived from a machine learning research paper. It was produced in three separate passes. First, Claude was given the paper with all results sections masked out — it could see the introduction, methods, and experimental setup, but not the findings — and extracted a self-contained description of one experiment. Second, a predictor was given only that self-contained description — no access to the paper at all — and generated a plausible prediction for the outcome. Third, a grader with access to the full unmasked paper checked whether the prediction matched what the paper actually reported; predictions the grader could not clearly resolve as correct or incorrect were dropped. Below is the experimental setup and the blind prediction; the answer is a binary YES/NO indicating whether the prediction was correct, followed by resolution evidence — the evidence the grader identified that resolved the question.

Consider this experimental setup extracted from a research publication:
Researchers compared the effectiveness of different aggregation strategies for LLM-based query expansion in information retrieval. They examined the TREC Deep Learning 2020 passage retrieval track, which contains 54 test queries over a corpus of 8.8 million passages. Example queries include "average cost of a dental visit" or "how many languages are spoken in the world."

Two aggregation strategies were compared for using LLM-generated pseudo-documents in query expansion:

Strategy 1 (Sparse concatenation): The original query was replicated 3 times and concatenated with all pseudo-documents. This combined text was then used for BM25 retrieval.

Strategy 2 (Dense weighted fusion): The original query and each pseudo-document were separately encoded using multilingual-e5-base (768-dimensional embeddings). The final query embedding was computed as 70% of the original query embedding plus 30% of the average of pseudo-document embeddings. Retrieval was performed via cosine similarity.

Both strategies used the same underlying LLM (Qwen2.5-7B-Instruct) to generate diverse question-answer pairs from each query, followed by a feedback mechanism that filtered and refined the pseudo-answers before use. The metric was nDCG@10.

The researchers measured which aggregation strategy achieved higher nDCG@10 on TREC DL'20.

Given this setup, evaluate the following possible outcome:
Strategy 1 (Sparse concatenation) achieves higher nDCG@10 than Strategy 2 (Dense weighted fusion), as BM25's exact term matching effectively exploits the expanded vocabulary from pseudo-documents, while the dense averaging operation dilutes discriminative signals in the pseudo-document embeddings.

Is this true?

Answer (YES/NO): NO